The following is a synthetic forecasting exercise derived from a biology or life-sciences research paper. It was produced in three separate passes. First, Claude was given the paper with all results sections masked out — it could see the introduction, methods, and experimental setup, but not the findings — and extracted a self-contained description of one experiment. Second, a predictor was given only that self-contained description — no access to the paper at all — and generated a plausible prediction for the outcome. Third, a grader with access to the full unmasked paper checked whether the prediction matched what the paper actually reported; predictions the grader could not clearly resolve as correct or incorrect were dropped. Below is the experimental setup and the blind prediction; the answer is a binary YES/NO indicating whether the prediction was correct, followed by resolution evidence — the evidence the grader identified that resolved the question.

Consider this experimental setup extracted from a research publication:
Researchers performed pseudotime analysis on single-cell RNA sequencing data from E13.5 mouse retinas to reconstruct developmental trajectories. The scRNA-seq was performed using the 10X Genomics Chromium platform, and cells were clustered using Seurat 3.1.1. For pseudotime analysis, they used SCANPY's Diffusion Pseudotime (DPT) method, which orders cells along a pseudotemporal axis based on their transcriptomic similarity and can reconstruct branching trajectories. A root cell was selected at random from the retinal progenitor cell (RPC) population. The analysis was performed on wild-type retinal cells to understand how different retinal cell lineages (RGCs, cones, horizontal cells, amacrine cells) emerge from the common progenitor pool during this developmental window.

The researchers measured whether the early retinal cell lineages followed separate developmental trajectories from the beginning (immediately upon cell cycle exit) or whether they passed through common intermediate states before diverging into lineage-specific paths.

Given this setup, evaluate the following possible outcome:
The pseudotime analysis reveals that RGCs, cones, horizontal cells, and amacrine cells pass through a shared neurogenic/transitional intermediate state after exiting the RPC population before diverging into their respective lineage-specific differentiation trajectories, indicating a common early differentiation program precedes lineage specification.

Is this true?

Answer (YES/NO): YES